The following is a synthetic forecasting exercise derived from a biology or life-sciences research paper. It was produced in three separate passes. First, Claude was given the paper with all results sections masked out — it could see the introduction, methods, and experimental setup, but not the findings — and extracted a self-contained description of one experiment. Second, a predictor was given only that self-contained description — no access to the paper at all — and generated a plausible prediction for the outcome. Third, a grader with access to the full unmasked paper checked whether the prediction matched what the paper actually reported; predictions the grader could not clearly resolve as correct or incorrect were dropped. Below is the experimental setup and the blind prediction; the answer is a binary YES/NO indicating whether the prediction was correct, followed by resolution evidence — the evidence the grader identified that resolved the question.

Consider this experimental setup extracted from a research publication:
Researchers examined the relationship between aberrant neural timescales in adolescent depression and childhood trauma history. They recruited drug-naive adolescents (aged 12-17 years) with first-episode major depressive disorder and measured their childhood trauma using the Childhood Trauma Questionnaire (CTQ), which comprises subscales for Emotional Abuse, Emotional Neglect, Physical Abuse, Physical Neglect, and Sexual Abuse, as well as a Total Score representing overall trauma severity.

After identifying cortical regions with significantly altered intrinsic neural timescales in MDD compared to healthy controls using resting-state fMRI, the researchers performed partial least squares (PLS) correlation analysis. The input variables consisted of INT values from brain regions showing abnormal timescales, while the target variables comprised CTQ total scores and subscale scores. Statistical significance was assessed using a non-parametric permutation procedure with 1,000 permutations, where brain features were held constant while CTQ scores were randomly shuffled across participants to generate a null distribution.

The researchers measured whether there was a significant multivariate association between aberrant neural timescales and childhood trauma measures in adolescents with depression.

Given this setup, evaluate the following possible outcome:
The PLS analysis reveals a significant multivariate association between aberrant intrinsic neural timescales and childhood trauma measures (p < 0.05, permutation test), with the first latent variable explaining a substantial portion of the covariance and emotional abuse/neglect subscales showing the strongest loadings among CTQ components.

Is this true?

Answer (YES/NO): NO